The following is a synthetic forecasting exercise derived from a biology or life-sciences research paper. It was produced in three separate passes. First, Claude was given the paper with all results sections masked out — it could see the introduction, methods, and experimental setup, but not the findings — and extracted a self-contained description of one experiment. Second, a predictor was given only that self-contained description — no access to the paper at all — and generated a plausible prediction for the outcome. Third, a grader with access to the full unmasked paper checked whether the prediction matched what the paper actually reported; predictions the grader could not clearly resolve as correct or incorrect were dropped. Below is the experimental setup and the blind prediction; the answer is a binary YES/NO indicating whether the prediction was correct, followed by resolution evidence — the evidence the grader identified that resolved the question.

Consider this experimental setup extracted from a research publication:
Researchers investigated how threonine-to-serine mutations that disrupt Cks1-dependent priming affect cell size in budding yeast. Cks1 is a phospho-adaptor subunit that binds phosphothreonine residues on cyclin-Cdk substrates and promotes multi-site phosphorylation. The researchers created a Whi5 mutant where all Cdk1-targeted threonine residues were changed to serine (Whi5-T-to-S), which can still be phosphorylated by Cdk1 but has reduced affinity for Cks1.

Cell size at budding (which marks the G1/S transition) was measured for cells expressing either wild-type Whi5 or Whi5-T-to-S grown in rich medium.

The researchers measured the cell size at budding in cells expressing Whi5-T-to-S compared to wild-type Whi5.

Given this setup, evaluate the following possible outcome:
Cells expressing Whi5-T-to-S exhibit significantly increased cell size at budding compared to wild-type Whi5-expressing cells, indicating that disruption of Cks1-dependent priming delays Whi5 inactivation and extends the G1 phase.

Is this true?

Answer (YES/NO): NO